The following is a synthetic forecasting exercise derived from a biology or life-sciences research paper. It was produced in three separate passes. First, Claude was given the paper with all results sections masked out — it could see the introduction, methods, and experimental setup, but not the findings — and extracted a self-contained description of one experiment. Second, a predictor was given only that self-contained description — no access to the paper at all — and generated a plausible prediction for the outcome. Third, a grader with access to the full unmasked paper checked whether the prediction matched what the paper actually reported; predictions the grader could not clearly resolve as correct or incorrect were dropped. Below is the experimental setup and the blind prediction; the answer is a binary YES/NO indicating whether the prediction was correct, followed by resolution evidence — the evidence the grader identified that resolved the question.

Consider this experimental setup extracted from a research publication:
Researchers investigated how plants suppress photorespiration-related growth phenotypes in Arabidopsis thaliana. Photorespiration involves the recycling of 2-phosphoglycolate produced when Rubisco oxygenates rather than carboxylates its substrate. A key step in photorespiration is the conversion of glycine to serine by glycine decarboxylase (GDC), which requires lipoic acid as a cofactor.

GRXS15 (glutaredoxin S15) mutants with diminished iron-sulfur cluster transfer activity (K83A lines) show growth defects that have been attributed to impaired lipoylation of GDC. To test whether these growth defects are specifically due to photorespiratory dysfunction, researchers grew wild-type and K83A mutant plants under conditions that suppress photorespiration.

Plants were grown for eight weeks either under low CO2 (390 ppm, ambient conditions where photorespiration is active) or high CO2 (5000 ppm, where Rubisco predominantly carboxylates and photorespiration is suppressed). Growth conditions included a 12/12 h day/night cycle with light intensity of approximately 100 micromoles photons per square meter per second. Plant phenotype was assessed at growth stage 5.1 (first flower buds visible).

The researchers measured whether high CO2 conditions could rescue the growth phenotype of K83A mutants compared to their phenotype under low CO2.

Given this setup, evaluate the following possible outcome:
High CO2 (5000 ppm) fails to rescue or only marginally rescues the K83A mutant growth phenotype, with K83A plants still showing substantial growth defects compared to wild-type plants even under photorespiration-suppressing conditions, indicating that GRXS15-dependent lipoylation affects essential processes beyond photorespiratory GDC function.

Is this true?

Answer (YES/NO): NO